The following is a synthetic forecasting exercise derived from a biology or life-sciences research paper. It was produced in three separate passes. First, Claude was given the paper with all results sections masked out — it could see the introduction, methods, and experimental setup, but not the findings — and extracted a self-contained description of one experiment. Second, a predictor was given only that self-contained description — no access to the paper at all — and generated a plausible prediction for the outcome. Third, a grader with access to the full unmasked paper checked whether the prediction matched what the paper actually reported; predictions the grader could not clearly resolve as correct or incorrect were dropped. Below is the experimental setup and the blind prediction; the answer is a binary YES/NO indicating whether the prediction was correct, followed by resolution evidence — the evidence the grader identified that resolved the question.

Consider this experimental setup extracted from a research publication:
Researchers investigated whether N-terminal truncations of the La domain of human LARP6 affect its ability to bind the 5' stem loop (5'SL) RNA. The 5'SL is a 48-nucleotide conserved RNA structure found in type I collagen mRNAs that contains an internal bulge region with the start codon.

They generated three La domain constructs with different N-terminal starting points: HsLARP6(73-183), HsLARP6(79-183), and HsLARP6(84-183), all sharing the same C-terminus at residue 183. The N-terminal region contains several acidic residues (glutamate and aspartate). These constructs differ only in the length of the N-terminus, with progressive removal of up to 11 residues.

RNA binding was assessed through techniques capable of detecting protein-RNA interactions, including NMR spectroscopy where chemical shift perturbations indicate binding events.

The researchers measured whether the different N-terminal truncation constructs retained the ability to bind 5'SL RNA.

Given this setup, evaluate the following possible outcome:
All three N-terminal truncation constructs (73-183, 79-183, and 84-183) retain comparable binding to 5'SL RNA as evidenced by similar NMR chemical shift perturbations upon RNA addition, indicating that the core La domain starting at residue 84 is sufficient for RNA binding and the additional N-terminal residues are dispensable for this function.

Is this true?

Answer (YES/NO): NO